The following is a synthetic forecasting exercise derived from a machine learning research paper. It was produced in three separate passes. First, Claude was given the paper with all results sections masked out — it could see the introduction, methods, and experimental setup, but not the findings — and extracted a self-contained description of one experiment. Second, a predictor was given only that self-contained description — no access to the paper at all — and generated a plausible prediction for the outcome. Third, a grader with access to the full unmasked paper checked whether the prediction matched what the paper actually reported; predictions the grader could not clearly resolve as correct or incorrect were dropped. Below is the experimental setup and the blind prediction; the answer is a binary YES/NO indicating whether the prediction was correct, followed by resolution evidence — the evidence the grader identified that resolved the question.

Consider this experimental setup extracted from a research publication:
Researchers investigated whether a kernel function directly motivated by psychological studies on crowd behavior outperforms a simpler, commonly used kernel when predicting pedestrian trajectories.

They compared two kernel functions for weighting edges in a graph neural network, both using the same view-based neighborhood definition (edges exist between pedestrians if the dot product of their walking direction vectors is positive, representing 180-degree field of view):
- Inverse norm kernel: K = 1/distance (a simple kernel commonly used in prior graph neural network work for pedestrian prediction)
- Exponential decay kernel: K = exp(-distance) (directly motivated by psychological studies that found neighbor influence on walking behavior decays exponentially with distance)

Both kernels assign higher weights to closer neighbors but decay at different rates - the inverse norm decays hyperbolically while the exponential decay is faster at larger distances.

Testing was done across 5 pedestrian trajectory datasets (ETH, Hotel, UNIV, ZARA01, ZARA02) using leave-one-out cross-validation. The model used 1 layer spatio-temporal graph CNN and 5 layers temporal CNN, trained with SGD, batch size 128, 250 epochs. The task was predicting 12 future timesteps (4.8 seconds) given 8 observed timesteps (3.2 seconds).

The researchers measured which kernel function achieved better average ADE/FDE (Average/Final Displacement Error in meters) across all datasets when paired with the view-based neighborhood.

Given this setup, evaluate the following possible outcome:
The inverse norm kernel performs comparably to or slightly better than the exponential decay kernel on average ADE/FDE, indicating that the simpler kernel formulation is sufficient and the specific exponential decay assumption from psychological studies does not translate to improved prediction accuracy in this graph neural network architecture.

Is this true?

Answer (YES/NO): NO